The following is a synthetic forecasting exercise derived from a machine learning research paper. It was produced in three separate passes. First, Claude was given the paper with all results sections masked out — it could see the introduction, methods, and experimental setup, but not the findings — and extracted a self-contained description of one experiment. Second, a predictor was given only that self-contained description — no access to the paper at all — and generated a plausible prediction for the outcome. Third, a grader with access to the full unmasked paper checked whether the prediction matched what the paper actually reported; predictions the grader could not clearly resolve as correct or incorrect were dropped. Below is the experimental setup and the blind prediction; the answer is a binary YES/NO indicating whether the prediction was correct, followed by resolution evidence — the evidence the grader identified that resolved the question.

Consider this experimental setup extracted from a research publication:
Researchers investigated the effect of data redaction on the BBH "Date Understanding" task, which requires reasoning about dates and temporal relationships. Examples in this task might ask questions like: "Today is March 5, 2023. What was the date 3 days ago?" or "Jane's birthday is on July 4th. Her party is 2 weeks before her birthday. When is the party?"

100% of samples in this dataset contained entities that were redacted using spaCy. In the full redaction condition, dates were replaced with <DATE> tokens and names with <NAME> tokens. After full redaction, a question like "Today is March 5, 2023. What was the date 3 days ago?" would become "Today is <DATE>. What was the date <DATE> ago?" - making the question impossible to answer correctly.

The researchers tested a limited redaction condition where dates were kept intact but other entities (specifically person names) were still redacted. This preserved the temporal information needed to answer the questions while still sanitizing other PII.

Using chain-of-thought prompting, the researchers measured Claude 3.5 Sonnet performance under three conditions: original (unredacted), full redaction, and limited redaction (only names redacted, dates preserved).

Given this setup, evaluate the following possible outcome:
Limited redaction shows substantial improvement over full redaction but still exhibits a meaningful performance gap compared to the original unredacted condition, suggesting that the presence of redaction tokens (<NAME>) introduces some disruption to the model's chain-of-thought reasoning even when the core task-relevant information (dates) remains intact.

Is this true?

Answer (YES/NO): NO